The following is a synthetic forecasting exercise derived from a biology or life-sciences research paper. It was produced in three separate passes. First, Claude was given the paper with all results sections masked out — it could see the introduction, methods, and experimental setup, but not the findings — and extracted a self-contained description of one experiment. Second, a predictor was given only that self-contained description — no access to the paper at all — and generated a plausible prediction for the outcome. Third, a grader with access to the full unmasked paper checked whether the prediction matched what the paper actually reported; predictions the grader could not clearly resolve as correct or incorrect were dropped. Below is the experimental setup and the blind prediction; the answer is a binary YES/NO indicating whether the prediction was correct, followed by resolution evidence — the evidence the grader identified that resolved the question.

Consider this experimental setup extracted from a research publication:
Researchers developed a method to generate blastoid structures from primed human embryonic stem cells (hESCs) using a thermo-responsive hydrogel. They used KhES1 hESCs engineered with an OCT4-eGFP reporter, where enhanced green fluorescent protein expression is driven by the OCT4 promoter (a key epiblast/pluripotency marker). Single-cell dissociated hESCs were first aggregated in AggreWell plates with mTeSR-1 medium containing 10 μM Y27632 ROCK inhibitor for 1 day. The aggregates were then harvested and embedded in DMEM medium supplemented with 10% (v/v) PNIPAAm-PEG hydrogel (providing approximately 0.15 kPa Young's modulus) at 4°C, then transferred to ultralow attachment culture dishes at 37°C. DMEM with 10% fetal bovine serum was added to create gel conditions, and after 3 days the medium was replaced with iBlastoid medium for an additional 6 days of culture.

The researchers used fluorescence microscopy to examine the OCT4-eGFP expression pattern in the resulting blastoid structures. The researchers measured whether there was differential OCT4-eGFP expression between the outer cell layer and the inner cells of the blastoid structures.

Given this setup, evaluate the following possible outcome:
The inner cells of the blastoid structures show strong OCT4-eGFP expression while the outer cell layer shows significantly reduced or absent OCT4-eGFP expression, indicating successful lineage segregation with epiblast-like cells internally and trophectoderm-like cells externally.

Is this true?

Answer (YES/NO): YES